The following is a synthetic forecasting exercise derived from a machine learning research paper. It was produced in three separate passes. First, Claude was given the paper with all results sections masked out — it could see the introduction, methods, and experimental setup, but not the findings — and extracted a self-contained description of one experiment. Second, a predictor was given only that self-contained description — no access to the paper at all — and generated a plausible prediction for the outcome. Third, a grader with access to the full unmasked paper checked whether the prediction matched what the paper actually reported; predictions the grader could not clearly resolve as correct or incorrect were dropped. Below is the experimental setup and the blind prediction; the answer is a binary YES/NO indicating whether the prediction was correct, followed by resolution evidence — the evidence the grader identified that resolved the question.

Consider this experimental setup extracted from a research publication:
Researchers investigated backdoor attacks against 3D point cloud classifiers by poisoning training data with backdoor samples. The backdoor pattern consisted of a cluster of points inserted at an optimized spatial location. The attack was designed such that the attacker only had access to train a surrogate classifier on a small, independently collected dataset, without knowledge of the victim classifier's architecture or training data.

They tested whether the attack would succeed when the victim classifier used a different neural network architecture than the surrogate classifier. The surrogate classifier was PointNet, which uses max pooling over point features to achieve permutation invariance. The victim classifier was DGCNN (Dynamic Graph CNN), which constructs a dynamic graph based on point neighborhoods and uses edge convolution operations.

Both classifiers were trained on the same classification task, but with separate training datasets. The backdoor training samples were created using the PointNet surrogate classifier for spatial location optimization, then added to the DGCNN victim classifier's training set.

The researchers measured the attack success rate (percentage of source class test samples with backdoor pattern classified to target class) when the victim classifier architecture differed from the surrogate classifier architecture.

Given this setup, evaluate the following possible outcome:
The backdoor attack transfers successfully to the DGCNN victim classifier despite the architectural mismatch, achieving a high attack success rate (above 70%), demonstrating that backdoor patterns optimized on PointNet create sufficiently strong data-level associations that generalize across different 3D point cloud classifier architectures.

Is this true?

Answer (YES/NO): YES